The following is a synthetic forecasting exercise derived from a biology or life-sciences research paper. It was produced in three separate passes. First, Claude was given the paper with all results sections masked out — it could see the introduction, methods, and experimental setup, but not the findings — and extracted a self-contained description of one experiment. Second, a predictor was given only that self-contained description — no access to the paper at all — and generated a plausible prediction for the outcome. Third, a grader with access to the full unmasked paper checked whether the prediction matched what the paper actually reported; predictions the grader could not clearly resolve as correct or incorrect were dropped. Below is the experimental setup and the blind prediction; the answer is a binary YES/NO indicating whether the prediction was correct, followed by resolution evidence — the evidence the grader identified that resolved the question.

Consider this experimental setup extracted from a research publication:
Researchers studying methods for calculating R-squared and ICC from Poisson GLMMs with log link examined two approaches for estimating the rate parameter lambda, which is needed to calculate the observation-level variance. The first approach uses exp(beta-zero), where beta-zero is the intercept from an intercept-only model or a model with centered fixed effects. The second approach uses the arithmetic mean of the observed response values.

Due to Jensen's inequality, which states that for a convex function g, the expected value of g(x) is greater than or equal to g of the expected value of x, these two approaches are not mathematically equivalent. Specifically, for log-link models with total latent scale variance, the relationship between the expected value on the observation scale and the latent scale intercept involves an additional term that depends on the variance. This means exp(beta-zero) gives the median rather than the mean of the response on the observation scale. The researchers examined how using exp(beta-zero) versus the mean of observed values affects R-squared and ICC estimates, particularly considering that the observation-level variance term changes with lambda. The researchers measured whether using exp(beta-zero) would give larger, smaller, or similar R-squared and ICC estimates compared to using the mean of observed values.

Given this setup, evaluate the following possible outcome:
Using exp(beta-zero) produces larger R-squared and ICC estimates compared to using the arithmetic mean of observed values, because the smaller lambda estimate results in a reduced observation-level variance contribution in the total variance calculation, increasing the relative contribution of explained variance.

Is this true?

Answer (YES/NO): NO